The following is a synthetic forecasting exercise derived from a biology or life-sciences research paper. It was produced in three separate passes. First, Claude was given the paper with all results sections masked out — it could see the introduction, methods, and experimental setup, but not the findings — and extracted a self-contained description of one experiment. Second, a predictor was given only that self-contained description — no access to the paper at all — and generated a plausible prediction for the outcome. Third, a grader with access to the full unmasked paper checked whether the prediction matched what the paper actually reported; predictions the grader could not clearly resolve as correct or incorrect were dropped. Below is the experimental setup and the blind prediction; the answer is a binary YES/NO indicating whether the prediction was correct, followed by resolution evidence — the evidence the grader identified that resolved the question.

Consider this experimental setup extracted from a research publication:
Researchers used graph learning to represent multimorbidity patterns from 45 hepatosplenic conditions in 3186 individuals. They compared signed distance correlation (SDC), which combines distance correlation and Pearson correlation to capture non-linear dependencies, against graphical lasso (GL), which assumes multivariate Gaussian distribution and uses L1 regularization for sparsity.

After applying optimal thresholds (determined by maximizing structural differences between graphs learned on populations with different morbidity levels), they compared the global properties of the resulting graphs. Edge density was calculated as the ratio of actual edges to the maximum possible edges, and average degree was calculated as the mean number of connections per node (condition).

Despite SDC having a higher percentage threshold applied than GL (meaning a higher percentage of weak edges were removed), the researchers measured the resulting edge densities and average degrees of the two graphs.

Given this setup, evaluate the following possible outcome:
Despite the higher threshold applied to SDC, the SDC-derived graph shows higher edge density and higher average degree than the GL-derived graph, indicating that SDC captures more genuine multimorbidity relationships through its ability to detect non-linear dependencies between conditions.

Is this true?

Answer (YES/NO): YES